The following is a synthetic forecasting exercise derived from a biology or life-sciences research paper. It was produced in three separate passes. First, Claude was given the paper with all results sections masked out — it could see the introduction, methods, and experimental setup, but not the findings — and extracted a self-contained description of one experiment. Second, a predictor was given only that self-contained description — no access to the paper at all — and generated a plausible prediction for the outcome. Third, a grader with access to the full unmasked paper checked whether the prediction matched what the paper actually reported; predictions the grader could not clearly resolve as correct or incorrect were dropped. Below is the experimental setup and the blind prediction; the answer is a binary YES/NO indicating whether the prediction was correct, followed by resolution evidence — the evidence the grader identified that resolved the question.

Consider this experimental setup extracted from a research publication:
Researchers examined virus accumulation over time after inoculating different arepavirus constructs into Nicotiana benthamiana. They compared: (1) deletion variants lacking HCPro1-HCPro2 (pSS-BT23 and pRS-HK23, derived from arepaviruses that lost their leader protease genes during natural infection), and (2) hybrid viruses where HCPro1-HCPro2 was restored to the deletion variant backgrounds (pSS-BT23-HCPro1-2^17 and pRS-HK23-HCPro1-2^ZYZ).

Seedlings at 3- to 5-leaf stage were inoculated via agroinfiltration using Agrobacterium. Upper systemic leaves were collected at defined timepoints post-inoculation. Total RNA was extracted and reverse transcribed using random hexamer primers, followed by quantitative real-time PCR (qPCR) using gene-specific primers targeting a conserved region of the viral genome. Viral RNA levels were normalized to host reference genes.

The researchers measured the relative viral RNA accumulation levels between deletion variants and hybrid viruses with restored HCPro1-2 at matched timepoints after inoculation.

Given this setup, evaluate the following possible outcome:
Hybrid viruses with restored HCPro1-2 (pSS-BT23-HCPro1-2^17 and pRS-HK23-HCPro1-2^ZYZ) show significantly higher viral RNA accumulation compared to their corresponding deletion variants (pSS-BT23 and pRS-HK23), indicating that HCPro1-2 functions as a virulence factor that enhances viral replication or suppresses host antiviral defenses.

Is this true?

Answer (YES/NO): YES